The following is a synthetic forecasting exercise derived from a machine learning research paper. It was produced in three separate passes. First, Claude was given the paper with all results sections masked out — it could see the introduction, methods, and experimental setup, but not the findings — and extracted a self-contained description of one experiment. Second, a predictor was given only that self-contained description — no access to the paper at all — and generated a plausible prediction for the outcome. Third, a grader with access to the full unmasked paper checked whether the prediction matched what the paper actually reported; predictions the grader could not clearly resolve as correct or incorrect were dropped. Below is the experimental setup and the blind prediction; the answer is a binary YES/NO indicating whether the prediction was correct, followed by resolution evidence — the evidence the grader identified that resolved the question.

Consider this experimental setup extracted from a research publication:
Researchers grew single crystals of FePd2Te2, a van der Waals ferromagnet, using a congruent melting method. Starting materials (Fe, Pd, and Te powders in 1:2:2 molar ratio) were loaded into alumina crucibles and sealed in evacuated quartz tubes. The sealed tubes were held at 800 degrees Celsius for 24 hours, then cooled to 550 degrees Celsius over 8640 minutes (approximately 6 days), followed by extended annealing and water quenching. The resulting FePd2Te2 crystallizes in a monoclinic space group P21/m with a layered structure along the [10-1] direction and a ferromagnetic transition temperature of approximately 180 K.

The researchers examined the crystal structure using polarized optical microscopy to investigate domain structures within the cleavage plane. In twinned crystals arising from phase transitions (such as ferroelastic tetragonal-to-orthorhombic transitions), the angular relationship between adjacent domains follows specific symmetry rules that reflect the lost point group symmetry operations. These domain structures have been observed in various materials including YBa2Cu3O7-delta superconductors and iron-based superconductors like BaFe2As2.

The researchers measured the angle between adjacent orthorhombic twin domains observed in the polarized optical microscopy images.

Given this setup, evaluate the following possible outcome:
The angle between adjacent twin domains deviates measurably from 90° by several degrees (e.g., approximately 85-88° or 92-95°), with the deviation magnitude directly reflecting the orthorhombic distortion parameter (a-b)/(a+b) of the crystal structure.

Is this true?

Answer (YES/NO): NO